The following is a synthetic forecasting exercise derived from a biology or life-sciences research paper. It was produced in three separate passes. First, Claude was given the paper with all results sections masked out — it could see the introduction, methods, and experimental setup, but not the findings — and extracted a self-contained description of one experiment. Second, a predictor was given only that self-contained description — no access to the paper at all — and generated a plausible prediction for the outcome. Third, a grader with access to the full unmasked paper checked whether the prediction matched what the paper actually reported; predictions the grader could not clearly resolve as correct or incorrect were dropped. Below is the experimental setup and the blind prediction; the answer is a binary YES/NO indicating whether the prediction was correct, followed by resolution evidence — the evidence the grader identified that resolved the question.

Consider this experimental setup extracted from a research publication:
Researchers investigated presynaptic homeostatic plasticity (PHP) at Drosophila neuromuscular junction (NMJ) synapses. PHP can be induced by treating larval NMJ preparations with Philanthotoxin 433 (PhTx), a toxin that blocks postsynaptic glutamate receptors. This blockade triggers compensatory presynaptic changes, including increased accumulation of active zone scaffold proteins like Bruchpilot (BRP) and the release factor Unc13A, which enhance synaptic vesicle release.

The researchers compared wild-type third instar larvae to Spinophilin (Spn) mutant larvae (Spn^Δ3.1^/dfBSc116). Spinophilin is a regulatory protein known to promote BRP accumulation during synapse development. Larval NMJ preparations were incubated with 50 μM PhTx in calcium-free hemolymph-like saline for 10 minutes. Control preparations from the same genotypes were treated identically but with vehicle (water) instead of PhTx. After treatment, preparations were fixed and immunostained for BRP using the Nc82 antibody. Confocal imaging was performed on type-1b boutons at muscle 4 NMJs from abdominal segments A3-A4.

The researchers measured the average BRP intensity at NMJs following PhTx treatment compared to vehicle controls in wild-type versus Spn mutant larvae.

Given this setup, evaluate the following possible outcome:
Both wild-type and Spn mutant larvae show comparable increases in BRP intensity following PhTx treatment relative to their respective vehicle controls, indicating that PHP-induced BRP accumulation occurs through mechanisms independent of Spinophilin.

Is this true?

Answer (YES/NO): NO